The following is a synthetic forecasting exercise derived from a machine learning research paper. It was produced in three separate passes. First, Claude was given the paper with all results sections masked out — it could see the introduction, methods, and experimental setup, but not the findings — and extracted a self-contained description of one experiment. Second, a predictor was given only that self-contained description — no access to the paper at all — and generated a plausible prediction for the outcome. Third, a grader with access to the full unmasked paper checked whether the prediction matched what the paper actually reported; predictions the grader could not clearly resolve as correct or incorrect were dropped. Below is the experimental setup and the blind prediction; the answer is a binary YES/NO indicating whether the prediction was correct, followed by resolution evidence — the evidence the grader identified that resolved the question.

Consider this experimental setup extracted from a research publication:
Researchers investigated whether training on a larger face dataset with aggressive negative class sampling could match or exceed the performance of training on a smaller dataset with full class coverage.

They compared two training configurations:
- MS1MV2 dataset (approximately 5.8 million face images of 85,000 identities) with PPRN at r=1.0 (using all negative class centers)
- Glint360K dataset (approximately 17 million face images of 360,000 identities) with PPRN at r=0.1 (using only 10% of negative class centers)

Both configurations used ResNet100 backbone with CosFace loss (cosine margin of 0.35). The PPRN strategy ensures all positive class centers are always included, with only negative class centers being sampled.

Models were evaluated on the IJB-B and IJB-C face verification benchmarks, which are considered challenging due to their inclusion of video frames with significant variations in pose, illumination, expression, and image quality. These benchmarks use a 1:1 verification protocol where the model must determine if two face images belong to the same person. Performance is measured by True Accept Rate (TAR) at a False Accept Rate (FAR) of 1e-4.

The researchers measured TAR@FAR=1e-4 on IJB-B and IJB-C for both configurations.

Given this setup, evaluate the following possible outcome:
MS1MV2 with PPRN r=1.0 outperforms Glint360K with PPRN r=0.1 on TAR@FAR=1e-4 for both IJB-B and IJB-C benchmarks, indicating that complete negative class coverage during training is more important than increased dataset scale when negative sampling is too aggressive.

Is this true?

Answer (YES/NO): NO